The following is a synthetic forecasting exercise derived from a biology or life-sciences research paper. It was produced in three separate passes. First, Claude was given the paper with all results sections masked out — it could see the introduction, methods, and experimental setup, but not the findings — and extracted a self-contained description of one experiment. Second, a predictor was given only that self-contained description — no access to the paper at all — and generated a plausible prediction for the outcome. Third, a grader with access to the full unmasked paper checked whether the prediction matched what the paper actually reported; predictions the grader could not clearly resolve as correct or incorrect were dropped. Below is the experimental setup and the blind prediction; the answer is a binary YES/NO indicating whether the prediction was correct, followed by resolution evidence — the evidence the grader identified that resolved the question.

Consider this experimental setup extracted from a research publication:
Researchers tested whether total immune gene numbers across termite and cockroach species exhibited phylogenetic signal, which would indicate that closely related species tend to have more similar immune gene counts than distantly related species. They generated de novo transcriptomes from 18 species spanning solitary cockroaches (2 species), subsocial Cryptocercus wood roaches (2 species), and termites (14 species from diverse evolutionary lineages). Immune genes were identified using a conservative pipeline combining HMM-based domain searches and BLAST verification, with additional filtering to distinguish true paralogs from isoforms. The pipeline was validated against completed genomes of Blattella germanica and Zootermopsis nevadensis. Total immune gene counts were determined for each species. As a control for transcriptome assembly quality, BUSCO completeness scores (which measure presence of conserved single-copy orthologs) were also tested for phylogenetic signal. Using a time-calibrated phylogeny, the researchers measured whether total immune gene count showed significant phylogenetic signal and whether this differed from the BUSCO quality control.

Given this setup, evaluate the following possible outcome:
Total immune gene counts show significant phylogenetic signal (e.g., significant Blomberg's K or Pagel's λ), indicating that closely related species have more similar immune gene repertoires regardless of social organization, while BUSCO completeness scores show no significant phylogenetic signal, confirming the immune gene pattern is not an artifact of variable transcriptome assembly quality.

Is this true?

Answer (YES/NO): NO